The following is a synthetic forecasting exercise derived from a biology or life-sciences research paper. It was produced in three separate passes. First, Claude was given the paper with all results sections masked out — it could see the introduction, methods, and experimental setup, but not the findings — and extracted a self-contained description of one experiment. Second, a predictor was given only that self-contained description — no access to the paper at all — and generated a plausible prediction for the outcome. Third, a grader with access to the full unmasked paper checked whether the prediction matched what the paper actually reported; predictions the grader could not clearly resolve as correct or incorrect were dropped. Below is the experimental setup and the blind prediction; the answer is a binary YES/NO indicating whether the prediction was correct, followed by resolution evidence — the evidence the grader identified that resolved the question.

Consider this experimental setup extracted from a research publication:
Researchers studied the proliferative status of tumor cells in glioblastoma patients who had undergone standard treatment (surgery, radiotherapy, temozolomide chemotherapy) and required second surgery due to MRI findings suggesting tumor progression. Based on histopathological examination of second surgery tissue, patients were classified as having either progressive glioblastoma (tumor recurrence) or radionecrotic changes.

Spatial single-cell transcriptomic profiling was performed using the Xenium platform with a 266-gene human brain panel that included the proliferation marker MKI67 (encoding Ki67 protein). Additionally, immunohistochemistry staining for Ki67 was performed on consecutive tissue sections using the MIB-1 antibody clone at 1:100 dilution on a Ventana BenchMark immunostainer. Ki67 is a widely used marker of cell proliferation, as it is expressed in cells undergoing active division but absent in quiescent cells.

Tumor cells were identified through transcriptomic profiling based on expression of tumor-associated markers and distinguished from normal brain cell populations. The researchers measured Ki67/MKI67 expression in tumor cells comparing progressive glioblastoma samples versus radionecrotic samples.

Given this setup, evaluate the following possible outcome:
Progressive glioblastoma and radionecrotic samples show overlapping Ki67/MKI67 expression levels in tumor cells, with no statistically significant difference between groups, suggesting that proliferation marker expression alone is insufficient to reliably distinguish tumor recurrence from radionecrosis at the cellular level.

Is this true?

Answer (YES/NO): NO